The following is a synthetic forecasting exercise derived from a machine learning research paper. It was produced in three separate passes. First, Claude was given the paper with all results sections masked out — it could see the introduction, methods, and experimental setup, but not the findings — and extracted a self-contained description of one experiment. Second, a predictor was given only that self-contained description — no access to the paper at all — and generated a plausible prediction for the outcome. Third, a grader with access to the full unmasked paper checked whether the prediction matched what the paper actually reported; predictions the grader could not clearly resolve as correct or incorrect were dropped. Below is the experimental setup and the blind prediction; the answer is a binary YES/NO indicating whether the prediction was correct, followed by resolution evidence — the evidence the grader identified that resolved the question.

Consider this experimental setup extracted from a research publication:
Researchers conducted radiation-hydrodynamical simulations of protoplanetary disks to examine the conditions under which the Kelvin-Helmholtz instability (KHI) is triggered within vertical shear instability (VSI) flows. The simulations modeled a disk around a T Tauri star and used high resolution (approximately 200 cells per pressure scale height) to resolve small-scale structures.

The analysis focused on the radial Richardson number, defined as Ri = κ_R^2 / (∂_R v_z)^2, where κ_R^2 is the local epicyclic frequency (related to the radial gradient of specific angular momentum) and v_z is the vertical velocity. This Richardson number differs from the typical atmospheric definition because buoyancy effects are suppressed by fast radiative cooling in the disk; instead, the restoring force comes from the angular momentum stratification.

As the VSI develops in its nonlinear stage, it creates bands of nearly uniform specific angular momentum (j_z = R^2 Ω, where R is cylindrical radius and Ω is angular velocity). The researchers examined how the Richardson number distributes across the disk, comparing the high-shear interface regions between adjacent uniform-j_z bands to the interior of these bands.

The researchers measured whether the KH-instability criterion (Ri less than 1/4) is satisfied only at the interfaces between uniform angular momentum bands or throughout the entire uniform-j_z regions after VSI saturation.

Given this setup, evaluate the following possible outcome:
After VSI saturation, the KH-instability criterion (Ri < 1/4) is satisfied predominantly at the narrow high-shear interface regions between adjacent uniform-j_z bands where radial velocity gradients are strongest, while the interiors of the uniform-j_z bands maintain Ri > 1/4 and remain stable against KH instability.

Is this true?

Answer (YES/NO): NO